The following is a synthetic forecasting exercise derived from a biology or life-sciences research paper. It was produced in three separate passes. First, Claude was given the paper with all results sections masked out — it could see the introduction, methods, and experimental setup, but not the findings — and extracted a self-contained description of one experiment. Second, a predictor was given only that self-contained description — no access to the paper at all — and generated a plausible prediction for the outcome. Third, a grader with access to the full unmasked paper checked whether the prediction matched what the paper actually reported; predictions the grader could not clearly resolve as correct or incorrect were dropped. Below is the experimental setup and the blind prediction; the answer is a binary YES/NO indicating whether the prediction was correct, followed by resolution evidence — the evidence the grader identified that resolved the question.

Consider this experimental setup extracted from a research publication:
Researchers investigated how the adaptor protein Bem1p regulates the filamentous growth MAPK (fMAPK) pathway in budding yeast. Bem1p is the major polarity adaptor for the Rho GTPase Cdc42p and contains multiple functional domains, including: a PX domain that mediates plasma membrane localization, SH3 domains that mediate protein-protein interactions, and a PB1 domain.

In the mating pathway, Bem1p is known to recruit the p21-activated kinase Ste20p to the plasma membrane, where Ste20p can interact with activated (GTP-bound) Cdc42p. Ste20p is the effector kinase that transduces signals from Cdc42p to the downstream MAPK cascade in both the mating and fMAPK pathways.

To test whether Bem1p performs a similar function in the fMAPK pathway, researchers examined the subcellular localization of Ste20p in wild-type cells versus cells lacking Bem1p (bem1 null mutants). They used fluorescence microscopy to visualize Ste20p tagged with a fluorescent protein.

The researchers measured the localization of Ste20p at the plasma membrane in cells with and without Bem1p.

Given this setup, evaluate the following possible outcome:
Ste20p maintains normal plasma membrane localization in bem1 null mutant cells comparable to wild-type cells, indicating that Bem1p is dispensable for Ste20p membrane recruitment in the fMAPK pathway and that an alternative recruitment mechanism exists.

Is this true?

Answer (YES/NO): NO